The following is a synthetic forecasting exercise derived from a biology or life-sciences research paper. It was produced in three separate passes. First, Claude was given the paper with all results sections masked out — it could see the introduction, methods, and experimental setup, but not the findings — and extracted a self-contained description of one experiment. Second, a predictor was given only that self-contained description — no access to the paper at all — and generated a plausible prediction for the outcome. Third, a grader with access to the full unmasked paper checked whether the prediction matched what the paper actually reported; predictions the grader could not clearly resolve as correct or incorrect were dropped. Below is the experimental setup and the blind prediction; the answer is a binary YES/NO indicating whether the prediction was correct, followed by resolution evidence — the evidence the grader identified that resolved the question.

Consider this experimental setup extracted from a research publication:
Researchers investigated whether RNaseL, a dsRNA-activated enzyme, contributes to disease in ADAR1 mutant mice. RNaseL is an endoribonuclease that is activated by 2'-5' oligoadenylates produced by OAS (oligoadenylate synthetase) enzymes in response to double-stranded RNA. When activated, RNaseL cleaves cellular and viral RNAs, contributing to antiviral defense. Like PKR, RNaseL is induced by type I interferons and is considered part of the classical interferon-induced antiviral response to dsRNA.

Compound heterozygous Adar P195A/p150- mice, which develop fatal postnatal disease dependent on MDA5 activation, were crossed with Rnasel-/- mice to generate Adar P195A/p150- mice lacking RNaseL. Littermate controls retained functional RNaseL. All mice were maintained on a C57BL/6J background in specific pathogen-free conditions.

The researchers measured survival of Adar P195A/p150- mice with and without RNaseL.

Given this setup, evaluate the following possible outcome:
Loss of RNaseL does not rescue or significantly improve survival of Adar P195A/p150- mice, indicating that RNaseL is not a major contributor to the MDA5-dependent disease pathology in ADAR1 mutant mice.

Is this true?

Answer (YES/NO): YES